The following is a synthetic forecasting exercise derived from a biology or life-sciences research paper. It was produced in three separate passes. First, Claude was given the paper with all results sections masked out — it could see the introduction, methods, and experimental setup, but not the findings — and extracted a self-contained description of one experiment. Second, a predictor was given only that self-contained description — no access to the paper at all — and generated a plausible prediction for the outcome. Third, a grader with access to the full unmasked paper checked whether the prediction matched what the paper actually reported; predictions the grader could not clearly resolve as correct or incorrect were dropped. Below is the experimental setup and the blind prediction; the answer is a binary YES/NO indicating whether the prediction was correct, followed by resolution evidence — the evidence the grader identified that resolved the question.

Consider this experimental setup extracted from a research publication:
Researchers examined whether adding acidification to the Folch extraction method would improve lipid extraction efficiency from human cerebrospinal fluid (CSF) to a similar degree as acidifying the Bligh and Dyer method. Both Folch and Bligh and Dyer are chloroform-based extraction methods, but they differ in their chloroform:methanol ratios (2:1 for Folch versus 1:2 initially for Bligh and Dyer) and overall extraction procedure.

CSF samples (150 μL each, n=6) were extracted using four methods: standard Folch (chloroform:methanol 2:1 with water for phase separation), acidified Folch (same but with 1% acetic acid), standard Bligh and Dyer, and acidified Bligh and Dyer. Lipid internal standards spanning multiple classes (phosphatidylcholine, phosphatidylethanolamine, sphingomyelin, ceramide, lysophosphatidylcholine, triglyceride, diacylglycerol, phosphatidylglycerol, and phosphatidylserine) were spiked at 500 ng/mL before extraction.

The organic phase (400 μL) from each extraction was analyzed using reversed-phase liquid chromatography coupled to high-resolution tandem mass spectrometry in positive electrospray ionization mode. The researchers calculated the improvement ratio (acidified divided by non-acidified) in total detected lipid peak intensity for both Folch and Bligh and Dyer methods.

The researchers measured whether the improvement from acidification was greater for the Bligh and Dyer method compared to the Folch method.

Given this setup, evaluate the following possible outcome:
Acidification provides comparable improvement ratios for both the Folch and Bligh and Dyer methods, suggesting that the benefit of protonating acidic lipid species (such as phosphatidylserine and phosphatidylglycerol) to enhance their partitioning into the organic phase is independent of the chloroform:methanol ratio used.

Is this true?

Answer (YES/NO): YES